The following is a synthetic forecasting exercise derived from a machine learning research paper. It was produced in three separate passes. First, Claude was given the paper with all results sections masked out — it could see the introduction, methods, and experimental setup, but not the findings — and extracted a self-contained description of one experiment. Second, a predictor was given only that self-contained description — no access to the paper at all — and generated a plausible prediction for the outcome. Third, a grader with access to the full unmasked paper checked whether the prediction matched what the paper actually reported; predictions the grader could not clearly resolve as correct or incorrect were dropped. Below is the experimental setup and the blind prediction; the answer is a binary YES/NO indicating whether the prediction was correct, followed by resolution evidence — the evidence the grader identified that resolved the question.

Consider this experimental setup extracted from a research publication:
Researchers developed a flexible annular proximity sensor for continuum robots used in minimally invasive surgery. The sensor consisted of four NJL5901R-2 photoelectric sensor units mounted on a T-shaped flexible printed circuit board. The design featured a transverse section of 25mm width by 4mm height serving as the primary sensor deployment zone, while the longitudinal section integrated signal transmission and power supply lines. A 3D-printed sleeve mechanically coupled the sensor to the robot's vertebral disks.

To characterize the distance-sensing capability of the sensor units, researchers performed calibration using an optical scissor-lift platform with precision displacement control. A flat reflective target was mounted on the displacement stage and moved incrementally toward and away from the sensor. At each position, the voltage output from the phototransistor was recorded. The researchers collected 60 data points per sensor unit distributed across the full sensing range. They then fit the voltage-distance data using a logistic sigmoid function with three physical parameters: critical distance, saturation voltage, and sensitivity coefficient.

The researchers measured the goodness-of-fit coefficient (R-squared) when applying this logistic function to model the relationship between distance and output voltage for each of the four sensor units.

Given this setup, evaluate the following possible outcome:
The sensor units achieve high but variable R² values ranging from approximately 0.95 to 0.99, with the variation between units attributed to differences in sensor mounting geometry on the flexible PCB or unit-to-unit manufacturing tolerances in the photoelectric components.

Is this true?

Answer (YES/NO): NO